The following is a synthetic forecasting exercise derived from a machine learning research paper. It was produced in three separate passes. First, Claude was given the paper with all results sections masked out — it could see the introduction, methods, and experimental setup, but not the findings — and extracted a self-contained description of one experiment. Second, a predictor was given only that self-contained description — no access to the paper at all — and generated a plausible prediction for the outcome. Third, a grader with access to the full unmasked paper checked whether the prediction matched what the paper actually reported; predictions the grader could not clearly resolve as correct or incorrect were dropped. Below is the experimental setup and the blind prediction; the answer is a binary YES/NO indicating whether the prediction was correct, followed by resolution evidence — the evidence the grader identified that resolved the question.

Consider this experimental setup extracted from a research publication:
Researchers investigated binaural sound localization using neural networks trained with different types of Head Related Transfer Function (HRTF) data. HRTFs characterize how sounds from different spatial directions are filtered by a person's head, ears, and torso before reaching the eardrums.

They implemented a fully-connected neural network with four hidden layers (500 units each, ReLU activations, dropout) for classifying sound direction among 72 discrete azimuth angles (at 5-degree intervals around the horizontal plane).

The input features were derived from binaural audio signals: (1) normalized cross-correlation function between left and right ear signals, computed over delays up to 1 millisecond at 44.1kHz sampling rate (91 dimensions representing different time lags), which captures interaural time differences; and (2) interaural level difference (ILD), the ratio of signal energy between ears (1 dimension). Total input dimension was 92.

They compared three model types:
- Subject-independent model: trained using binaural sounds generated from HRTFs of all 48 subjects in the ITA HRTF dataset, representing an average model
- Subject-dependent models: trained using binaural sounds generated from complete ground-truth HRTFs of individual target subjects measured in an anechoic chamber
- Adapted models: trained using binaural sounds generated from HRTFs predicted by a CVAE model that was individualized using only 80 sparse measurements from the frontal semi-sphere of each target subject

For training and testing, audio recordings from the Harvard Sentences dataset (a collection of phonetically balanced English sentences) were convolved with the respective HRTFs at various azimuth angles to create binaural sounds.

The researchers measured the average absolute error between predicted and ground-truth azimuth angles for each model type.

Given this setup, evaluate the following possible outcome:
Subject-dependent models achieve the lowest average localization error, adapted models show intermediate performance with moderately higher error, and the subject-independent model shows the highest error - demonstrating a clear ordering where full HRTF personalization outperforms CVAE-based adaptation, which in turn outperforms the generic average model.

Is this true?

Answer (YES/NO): YES